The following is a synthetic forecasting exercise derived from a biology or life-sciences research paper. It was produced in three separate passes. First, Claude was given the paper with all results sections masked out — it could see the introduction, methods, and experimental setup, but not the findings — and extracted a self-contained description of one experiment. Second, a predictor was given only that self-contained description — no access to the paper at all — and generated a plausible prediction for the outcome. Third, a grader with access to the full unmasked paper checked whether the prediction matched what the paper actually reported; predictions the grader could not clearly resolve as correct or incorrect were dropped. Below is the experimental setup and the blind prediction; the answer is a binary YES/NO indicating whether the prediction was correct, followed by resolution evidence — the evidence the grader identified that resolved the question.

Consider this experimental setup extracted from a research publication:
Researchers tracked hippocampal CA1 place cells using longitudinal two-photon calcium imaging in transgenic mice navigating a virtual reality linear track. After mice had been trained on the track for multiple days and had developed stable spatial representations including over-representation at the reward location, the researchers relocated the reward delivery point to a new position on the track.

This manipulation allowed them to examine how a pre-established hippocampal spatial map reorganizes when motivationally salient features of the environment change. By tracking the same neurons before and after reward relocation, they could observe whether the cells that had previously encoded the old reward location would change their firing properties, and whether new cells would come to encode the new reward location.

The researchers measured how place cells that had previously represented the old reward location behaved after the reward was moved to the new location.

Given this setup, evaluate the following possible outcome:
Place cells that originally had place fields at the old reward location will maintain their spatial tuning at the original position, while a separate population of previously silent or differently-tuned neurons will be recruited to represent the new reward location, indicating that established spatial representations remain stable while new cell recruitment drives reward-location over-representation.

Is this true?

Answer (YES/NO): NO